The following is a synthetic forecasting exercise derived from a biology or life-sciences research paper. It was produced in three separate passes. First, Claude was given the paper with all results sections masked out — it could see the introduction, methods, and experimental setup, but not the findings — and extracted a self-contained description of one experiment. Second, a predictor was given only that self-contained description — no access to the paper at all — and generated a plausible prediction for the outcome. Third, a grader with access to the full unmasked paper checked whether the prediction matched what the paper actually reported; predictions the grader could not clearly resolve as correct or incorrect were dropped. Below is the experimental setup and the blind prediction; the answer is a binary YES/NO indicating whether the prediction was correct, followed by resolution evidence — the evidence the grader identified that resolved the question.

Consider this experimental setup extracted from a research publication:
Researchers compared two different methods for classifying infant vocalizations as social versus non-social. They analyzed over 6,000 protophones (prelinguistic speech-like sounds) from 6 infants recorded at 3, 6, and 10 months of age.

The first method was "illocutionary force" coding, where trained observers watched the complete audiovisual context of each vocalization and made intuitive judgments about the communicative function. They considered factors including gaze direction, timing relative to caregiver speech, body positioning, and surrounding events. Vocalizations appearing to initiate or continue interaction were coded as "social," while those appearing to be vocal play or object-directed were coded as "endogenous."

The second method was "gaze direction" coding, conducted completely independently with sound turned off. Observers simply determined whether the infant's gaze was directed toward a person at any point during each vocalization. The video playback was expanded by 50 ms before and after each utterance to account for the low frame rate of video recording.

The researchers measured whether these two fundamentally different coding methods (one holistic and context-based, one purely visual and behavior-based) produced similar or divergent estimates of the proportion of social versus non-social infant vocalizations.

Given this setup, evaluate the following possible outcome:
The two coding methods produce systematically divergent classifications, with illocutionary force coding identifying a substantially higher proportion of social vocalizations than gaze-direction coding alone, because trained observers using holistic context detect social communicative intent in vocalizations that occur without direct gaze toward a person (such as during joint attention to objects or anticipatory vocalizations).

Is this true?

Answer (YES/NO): NO